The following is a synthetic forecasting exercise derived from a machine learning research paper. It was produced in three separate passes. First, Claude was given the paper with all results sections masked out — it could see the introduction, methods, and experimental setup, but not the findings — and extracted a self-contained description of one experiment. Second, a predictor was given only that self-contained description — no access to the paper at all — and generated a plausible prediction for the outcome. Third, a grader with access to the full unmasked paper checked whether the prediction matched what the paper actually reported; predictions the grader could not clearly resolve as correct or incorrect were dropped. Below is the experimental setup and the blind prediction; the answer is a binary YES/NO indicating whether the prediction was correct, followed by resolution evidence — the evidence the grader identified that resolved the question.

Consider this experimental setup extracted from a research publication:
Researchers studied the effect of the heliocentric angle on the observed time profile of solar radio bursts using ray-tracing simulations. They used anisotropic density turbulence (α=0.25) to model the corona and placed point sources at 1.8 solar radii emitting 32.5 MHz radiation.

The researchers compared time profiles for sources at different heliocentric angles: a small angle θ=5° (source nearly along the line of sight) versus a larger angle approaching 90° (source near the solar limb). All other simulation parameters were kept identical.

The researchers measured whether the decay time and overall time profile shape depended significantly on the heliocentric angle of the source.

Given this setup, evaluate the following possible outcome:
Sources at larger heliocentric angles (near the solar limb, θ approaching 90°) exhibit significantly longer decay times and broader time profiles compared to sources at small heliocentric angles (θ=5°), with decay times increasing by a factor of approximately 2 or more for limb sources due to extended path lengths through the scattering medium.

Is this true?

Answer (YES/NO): NO